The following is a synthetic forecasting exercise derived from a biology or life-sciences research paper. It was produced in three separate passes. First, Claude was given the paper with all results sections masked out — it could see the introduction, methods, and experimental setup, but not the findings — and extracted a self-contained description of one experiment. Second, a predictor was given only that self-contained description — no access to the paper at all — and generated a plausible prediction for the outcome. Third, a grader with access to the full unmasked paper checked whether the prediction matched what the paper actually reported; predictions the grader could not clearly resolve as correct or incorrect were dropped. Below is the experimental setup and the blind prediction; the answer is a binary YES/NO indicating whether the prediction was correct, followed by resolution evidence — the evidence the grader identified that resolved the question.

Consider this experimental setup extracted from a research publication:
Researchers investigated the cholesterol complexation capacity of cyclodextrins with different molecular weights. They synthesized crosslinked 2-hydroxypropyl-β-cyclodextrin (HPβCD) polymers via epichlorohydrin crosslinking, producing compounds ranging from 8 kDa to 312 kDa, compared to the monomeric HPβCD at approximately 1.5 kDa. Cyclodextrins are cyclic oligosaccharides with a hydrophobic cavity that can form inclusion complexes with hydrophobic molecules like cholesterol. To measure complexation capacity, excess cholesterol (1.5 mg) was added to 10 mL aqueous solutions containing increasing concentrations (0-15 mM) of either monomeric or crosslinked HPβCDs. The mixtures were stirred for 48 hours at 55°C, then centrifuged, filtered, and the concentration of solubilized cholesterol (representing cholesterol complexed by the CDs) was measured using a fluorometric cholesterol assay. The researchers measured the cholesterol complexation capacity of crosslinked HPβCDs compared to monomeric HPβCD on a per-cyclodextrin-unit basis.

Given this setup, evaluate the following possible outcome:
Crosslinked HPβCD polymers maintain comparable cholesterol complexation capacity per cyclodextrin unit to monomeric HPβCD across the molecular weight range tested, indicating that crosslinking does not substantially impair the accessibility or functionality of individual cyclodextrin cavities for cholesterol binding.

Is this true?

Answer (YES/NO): NO